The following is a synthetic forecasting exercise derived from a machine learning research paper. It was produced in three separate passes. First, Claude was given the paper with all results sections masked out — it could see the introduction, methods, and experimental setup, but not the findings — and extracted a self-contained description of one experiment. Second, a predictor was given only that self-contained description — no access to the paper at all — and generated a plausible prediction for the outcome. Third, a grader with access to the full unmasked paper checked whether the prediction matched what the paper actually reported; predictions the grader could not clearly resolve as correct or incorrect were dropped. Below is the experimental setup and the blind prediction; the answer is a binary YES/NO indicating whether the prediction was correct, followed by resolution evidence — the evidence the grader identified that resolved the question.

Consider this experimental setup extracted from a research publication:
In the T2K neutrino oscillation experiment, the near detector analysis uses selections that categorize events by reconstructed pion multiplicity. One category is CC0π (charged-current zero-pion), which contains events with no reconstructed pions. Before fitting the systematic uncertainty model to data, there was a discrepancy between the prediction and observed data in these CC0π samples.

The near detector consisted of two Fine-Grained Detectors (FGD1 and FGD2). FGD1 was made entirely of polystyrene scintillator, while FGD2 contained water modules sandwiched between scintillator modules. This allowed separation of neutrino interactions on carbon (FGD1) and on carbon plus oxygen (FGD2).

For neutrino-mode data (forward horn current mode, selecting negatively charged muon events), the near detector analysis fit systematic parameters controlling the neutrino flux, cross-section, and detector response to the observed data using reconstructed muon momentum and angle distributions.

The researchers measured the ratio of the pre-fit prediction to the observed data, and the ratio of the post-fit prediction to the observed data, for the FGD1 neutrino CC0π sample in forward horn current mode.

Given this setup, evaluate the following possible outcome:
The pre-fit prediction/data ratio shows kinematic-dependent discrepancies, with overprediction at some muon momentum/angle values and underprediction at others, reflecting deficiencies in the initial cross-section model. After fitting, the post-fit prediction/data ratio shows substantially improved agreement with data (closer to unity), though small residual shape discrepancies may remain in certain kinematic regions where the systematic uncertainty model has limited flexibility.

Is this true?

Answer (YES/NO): NO